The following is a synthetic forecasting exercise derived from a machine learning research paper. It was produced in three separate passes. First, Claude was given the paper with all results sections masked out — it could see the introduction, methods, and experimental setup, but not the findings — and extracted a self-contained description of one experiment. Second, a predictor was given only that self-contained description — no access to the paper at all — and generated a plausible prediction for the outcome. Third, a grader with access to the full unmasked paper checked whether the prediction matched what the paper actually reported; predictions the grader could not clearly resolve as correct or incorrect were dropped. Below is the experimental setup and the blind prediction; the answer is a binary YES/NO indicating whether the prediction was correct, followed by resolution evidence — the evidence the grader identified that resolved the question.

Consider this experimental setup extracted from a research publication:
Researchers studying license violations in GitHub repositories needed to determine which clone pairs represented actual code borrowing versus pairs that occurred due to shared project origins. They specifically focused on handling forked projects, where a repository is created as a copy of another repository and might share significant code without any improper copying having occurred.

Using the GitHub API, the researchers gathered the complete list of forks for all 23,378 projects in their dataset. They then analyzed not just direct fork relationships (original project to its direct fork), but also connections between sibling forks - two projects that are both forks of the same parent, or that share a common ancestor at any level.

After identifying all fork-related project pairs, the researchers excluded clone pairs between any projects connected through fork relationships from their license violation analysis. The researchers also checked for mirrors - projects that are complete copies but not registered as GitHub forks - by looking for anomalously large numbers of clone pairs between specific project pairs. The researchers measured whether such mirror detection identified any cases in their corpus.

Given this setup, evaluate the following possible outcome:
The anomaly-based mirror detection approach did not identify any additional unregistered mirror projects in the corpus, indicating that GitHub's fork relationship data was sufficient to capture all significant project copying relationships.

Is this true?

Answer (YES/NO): NO